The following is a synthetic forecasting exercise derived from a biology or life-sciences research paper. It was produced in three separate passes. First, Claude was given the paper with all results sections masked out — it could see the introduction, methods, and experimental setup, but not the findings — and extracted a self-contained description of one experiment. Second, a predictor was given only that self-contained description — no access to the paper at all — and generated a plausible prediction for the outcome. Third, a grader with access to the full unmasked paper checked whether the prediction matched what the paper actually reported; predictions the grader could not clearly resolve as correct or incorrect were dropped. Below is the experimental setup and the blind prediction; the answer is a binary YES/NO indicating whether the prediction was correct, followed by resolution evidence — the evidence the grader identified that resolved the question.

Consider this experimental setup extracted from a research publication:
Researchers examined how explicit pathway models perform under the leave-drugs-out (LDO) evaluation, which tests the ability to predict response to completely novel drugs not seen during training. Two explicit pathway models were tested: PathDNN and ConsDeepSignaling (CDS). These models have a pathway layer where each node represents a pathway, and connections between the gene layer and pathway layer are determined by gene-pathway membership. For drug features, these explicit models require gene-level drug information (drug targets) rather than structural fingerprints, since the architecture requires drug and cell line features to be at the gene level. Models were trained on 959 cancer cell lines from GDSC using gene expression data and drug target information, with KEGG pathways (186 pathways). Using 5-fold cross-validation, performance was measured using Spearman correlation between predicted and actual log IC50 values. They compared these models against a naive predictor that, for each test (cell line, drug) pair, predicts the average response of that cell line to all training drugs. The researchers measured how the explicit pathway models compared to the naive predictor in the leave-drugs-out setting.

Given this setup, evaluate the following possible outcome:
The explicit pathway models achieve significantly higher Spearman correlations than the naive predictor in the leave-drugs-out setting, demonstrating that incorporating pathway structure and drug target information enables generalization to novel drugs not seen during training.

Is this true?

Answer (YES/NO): NO